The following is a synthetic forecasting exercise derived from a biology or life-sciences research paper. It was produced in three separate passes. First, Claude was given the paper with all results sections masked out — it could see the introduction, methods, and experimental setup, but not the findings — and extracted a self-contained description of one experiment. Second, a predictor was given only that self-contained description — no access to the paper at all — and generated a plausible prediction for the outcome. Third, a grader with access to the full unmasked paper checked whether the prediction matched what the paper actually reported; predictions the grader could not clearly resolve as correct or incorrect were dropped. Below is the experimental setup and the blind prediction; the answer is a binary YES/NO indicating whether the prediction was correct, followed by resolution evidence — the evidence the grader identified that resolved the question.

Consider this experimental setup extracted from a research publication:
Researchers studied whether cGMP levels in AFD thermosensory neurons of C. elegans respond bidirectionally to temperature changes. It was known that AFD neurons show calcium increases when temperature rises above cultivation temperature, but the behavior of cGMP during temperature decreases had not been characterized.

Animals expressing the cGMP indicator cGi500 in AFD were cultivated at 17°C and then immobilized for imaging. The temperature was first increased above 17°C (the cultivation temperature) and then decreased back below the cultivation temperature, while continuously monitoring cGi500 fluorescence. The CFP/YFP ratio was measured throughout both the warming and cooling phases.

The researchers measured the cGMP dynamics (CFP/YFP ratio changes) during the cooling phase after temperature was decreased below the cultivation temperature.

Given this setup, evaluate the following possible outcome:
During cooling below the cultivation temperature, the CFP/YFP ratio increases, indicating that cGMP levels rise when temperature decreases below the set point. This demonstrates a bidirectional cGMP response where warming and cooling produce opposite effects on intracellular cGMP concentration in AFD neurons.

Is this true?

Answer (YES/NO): NO